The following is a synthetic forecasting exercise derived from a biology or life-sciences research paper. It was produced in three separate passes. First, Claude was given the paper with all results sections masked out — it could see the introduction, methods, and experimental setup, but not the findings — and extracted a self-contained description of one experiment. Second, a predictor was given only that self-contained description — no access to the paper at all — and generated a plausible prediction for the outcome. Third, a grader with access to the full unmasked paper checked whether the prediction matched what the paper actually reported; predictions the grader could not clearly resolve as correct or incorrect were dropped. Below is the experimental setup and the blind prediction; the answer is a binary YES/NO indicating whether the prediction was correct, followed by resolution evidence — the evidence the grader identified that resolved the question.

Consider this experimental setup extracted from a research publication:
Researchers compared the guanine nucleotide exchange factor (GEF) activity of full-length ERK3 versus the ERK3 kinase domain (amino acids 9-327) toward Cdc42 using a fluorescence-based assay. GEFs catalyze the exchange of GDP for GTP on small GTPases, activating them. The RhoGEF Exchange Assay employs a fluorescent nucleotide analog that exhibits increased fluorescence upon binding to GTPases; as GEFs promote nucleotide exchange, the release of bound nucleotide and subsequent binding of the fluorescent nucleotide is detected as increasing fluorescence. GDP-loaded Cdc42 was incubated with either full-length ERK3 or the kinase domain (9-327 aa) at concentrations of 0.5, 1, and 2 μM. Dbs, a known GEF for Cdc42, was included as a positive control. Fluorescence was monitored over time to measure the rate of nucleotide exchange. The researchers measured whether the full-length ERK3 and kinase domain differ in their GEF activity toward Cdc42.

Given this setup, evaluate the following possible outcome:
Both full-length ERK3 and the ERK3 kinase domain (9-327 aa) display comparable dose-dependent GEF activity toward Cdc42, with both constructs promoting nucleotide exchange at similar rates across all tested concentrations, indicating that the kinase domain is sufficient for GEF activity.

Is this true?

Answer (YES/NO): NO